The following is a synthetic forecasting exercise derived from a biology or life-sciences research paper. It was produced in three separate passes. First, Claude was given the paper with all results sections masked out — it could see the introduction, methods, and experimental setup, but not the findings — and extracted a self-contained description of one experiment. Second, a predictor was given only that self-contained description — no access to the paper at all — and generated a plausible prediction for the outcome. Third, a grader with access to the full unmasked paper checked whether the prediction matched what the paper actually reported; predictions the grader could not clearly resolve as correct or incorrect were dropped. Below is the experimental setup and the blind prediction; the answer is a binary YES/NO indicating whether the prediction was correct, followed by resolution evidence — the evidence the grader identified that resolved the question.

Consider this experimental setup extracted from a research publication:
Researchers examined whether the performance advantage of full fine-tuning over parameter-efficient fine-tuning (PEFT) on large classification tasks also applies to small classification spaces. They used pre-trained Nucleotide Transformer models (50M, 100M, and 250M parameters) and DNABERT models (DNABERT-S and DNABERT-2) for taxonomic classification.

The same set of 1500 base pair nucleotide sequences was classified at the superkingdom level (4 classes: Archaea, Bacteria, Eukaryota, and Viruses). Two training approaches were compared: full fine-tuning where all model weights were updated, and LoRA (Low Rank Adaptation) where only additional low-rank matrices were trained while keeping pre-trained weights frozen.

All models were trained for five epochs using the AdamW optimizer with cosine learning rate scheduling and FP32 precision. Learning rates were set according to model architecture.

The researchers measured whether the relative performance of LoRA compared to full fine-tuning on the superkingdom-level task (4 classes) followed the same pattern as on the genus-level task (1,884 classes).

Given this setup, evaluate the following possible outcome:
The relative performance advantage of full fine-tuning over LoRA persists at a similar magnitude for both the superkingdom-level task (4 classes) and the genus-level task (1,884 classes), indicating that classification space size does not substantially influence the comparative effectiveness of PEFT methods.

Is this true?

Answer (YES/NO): NO